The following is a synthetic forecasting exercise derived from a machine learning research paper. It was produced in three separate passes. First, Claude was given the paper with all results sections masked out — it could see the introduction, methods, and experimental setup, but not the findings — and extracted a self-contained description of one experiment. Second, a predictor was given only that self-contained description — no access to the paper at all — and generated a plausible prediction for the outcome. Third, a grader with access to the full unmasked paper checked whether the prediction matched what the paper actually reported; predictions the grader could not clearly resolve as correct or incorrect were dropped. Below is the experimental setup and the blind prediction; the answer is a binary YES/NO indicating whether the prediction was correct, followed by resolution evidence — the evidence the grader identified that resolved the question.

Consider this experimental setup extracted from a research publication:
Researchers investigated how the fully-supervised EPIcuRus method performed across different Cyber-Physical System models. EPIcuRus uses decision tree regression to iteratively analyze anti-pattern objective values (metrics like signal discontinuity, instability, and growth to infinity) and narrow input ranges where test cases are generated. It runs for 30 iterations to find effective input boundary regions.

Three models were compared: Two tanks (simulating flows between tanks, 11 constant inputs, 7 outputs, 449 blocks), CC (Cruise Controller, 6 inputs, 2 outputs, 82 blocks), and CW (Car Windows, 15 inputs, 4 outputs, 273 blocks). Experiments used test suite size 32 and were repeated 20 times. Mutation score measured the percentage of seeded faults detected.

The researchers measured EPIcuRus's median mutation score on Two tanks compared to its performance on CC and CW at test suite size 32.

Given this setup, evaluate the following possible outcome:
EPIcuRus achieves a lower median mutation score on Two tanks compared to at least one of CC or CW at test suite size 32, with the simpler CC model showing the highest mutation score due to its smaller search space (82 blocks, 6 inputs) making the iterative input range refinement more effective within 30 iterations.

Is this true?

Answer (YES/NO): YES